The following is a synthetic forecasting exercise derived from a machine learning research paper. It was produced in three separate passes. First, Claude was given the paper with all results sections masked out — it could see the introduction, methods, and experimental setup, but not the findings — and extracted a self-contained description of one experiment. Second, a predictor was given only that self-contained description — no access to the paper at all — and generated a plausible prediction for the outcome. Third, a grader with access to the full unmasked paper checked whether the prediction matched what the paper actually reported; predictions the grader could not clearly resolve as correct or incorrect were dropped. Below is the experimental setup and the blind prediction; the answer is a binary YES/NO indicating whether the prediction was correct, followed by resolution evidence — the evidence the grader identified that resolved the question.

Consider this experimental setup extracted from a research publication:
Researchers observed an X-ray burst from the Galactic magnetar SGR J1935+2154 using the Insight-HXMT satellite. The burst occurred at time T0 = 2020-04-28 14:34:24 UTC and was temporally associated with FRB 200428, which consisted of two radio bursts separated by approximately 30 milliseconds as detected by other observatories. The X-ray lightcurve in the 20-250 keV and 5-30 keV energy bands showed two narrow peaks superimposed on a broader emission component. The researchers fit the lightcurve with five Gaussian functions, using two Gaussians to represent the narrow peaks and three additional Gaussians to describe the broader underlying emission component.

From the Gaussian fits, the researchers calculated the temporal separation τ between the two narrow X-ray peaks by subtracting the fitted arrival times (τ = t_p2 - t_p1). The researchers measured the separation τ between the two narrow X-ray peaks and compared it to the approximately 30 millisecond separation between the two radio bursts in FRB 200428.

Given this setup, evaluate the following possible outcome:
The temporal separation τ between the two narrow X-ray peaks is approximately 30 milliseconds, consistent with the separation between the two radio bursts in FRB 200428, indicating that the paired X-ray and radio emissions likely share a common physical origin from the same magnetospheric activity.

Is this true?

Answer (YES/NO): YES